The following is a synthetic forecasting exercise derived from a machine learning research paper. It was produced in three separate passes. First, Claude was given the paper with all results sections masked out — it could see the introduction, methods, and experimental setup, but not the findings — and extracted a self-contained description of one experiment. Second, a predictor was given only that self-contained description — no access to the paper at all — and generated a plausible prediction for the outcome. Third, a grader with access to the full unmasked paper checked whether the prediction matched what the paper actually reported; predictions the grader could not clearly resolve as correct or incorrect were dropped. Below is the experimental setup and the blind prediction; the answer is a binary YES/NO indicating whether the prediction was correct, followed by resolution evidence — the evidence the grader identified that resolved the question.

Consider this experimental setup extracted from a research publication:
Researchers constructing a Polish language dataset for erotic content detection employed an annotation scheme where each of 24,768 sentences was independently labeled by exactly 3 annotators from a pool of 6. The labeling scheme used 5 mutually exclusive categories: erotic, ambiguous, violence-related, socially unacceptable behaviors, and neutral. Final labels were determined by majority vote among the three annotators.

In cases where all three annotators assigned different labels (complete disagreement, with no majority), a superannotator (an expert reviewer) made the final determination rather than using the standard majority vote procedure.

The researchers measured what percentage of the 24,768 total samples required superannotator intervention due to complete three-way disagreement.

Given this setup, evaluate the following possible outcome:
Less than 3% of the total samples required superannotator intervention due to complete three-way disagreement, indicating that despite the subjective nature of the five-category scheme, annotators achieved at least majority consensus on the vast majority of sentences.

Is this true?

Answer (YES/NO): NO